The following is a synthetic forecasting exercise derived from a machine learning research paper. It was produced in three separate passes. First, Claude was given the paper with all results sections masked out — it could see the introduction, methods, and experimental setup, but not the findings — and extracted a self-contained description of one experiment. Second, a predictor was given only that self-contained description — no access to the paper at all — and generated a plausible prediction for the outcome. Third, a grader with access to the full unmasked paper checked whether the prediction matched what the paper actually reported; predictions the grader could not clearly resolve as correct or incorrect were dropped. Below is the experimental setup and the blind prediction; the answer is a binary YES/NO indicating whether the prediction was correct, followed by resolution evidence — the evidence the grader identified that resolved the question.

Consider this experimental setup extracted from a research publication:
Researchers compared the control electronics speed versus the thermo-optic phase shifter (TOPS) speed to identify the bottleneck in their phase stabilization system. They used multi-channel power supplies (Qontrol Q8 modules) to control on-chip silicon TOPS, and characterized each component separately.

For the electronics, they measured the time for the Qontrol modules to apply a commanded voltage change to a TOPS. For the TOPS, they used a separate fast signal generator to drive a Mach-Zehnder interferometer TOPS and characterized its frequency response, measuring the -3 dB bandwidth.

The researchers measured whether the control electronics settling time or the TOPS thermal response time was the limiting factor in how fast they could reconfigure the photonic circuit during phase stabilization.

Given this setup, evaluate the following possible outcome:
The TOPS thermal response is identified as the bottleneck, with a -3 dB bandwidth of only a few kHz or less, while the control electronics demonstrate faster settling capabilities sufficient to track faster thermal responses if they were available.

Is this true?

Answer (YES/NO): NO